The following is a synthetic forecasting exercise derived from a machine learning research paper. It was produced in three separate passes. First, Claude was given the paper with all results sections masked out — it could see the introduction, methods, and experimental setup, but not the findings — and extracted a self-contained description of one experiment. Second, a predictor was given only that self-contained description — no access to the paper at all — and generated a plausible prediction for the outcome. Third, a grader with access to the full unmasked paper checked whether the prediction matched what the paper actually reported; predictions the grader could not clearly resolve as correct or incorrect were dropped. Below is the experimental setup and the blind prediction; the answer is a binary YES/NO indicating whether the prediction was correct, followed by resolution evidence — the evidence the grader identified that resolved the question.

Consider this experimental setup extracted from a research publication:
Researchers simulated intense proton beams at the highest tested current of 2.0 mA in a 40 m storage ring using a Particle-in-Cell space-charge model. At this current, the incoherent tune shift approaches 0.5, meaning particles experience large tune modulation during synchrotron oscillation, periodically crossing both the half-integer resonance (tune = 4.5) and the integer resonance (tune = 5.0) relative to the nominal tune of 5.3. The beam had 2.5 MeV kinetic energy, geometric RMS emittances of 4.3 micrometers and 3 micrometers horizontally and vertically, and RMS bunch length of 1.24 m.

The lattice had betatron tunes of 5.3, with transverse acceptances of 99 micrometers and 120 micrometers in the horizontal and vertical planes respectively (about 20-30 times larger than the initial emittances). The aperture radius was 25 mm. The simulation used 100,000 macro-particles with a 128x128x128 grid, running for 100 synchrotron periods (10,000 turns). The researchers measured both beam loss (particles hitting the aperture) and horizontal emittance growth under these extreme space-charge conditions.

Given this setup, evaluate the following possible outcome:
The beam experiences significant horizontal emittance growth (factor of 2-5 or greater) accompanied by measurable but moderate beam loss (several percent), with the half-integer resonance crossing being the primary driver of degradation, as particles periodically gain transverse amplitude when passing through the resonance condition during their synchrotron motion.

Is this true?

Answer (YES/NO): NO